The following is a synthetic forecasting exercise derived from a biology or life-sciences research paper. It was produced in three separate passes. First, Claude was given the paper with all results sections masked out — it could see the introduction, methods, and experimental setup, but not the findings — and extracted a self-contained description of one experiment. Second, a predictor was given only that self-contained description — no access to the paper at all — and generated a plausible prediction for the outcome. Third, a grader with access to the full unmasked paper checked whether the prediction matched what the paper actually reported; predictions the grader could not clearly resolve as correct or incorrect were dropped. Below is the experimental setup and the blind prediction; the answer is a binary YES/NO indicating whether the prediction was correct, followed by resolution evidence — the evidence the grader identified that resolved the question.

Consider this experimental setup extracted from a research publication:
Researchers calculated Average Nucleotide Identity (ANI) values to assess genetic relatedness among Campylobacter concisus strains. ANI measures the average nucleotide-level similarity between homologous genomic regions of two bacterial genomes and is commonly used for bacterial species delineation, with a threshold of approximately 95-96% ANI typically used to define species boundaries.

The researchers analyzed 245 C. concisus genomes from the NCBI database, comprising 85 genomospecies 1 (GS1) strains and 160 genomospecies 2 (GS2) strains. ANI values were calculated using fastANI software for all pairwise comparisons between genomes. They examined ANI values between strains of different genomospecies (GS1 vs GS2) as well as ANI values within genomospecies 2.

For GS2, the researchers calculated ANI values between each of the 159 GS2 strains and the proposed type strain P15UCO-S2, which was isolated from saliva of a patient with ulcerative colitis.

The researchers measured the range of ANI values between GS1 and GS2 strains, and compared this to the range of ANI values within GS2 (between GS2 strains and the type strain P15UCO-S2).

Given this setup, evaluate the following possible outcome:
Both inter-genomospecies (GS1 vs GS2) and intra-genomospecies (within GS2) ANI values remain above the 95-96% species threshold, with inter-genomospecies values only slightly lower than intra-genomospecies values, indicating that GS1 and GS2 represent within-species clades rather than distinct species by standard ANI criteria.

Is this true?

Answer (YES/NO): NO